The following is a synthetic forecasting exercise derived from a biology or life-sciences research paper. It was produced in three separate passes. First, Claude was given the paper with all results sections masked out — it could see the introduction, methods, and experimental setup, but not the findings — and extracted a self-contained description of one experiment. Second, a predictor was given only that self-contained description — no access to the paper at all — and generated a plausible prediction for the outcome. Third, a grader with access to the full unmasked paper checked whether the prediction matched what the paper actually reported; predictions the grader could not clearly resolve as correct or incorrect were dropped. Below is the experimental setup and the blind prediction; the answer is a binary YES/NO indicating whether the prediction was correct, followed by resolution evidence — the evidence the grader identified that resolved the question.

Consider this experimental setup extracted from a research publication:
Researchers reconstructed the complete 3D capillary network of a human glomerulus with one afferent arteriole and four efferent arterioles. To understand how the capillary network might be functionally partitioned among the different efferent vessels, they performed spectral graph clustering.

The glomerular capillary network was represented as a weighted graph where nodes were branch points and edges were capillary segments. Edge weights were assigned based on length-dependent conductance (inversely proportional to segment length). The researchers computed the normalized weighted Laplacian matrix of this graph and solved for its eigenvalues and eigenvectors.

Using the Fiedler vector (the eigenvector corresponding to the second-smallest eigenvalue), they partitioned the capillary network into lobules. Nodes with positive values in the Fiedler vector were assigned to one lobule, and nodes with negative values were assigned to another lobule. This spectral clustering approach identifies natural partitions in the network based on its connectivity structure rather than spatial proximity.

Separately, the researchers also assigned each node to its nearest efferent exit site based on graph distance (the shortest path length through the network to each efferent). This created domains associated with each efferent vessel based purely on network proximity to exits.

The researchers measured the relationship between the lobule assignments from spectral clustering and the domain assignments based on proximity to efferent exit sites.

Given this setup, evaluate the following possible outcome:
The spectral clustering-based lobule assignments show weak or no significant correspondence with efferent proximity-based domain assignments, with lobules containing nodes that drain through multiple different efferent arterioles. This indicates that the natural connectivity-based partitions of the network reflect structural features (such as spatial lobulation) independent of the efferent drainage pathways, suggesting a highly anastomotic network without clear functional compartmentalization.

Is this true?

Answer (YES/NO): NO